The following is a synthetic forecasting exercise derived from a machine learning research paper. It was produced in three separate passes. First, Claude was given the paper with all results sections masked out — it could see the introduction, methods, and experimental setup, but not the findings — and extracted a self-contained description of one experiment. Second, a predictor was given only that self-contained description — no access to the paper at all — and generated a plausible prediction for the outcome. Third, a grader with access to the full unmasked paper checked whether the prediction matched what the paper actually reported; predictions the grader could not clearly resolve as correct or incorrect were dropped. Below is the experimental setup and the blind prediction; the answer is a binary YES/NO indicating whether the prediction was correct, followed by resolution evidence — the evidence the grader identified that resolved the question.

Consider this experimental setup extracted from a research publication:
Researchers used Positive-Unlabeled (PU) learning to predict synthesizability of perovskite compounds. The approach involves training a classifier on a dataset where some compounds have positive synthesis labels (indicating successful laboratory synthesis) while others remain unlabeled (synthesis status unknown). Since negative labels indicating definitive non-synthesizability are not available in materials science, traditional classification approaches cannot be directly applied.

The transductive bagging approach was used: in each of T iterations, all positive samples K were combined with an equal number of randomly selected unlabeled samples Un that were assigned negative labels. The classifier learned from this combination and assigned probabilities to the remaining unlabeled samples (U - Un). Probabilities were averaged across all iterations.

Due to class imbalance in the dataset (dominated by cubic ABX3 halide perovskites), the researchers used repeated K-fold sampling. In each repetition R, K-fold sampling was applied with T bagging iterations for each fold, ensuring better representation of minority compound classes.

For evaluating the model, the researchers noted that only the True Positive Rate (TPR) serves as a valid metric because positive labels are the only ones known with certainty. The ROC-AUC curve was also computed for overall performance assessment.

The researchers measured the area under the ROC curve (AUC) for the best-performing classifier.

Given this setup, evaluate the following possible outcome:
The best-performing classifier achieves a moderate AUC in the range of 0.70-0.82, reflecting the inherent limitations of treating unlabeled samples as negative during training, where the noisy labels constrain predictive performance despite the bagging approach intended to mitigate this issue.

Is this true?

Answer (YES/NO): NO